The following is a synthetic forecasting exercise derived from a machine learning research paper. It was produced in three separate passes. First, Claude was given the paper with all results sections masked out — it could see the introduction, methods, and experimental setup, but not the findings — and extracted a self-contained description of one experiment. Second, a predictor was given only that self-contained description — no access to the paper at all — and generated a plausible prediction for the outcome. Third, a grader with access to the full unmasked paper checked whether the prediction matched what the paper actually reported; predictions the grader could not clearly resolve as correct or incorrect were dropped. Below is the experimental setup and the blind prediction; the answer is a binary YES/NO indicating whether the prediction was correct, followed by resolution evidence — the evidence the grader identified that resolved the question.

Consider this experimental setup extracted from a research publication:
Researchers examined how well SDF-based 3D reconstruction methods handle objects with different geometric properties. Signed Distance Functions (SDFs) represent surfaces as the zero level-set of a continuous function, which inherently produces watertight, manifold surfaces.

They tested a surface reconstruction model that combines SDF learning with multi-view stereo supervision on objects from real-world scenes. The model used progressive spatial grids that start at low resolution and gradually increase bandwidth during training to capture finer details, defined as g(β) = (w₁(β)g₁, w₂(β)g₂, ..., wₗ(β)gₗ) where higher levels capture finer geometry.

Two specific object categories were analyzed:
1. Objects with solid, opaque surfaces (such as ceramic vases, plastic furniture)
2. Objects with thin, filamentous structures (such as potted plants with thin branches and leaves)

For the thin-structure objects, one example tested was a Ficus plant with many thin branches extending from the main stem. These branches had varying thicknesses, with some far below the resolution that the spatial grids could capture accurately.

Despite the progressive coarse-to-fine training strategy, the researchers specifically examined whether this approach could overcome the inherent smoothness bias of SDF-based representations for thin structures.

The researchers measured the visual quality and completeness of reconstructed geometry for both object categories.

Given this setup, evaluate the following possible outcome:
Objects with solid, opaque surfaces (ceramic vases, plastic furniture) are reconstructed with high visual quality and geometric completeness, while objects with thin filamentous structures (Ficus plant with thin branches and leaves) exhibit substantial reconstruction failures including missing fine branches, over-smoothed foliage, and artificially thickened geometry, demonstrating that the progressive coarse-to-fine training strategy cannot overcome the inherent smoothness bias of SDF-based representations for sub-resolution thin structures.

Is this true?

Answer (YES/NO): NO